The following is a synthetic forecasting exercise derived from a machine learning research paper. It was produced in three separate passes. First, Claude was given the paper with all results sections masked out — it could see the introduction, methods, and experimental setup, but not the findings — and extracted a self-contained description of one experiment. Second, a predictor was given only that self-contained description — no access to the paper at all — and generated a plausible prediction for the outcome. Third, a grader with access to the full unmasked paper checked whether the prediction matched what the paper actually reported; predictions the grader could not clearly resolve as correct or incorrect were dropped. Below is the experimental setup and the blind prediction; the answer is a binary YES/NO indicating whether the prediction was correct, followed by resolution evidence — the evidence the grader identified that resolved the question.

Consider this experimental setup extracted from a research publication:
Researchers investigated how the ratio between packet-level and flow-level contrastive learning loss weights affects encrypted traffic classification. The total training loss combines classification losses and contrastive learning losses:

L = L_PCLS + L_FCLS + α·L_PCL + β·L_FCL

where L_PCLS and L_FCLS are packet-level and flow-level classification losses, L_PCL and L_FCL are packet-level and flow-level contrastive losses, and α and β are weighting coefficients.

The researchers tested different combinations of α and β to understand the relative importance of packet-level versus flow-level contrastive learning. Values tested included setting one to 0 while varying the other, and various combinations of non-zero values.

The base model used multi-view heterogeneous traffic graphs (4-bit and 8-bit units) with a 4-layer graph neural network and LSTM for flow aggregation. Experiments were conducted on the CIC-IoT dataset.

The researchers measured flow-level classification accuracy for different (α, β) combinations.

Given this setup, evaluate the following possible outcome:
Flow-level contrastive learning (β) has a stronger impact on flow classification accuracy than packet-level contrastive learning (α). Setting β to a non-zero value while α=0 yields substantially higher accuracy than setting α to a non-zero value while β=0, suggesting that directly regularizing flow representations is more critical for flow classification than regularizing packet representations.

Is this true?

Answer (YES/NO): YES